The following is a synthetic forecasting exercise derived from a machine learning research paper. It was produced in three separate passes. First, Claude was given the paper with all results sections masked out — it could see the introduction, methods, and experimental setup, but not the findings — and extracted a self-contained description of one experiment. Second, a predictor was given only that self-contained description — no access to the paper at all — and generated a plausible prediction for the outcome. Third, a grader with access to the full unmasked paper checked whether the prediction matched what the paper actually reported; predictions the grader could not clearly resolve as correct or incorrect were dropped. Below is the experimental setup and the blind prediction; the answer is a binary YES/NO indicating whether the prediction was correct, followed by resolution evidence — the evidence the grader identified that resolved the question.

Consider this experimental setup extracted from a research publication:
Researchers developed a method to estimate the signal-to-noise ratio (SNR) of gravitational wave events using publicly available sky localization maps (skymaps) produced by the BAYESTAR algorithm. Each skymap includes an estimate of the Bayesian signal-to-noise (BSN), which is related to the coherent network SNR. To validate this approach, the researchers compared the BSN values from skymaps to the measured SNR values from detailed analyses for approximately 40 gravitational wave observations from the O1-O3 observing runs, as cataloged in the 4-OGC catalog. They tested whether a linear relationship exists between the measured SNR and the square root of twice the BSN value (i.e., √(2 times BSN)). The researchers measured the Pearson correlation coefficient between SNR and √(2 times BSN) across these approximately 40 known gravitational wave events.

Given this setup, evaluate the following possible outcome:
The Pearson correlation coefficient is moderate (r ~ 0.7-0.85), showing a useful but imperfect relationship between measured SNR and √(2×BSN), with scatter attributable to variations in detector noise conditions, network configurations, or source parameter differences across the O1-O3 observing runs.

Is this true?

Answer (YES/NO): NO